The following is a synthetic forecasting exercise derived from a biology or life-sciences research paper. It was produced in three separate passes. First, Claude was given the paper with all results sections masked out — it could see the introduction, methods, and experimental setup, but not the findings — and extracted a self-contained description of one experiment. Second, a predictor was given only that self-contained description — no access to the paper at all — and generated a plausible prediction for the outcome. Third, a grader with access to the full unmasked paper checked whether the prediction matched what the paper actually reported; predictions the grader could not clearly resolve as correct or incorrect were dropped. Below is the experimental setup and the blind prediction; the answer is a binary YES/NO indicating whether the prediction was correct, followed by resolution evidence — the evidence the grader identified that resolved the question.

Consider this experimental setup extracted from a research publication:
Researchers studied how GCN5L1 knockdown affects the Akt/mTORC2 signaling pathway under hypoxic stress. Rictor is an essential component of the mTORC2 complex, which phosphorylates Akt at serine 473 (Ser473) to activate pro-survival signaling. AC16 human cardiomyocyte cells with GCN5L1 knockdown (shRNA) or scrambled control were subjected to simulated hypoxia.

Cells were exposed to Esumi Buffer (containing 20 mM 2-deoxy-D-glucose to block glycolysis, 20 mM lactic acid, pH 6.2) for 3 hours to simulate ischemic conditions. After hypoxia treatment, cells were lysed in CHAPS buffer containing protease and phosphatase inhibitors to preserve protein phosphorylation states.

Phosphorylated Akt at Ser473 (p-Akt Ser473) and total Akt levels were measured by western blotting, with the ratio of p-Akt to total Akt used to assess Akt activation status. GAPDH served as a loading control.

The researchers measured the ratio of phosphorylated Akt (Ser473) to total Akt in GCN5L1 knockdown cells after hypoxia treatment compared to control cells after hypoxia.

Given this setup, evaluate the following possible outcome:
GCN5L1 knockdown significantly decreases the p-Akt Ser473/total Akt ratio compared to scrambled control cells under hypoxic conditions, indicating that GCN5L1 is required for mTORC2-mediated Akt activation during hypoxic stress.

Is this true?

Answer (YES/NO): YES